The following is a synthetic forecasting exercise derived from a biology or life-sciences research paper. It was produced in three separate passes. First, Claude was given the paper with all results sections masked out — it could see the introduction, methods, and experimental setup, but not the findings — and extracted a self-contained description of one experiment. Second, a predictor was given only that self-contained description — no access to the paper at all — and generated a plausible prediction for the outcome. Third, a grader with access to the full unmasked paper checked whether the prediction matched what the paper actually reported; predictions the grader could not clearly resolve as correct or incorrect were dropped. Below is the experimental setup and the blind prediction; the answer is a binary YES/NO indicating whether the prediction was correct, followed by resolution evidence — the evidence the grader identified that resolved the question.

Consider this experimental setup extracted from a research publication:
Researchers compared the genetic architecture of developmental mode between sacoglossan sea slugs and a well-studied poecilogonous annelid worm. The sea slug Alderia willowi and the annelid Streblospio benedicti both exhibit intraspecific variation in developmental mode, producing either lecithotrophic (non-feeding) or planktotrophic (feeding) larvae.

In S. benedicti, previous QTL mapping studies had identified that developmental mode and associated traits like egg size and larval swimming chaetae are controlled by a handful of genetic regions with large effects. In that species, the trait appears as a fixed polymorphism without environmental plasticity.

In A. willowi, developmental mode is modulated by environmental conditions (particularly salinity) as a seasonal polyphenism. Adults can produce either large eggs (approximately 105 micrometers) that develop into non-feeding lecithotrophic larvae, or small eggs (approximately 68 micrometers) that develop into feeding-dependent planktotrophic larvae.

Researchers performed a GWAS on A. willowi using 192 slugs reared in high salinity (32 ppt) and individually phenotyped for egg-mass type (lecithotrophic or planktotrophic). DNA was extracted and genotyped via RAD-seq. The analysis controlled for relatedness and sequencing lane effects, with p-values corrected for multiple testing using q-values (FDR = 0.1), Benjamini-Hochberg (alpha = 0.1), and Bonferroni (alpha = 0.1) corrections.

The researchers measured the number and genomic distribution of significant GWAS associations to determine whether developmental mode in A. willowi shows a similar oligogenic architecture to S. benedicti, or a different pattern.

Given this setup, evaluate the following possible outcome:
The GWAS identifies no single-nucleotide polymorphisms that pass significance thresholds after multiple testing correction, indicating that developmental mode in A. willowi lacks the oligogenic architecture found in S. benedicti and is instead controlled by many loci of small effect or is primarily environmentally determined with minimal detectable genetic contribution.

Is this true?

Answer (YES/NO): NO